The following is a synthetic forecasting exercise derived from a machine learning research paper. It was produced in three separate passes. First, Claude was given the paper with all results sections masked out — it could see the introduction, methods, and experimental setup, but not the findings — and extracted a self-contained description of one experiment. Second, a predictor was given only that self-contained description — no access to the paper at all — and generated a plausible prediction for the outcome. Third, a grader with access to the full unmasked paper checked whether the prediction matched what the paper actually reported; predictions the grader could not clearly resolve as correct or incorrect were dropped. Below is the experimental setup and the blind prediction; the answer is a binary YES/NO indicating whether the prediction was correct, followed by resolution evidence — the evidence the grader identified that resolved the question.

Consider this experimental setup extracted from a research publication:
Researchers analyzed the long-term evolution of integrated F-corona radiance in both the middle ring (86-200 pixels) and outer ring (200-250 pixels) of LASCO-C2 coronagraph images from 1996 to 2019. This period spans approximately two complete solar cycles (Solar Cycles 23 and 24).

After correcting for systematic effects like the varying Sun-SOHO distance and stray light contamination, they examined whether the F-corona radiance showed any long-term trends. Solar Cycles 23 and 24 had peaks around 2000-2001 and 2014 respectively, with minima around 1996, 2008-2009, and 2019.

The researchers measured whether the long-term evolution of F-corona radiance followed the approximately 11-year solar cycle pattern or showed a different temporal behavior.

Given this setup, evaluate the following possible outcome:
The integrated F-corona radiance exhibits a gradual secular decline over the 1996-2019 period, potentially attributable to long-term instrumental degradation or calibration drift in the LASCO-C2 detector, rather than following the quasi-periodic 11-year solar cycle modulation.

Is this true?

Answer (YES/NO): NO